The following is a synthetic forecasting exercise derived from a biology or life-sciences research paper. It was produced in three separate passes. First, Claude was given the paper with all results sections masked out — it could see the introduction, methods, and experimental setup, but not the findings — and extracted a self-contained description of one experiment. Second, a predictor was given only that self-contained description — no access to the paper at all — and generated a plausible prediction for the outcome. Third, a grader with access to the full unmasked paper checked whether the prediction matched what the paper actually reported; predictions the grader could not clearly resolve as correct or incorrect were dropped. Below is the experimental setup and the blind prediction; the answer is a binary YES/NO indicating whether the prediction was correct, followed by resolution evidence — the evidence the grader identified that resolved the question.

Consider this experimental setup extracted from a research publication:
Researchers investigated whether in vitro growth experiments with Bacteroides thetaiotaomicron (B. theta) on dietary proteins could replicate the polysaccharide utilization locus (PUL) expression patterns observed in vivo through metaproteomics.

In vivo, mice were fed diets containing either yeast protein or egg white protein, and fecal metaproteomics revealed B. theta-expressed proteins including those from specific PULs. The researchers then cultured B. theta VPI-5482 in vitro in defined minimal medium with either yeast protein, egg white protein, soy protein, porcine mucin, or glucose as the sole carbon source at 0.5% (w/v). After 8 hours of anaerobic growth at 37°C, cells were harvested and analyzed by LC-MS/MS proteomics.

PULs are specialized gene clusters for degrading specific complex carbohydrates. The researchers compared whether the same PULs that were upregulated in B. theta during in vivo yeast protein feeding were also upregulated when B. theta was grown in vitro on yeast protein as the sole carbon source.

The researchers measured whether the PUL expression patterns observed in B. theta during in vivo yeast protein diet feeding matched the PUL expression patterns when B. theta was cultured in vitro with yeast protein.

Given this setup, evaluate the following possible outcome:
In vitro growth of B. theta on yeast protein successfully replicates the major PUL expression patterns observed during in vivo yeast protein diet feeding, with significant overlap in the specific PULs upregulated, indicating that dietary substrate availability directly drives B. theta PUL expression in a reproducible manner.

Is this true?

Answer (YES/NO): YES